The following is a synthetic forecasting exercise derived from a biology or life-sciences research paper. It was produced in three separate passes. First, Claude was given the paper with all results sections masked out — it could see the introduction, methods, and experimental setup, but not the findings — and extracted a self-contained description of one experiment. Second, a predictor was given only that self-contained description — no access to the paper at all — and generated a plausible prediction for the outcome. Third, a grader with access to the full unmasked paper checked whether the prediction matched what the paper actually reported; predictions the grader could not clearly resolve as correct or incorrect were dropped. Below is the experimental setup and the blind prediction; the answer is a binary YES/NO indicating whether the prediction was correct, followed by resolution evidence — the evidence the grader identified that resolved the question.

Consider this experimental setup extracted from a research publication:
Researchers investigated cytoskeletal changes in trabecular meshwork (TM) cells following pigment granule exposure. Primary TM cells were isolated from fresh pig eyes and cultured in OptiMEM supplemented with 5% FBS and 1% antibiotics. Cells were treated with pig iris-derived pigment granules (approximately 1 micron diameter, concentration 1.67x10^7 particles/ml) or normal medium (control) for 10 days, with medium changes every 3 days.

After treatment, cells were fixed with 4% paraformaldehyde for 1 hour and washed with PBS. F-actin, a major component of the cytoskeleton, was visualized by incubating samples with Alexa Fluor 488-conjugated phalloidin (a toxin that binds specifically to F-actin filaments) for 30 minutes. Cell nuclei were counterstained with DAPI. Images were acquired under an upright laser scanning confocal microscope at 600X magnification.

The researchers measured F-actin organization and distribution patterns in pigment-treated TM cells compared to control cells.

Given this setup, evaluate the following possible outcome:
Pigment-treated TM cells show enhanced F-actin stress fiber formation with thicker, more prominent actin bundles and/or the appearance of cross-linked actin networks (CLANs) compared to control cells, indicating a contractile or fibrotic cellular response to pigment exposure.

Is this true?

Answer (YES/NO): YES